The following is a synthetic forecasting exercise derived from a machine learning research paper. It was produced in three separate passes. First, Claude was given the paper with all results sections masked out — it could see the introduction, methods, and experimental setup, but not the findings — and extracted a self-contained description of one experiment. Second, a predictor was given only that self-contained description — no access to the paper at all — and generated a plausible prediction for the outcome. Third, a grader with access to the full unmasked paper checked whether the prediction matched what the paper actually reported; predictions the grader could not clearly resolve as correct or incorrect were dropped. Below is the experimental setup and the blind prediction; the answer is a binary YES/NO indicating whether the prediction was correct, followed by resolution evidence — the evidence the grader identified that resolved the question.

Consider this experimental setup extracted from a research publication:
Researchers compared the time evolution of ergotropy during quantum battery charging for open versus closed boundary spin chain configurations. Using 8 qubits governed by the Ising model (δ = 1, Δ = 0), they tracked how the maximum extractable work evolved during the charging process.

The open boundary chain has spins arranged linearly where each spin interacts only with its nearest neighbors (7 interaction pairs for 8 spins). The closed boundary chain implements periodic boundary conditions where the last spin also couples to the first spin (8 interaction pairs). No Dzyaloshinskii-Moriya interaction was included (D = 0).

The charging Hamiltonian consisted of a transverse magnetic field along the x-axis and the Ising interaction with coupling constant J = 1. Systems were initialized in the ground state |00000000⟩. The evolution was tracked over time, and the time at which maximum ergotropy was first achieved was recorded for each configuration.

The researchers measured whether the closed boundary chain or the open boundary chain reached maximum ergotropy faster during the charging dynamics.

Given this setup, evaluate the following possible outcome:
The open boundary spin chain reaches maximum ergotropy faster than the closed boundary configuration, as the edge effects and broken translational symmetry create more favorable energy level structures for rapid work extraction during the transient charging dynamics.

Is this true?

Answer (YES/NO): NO